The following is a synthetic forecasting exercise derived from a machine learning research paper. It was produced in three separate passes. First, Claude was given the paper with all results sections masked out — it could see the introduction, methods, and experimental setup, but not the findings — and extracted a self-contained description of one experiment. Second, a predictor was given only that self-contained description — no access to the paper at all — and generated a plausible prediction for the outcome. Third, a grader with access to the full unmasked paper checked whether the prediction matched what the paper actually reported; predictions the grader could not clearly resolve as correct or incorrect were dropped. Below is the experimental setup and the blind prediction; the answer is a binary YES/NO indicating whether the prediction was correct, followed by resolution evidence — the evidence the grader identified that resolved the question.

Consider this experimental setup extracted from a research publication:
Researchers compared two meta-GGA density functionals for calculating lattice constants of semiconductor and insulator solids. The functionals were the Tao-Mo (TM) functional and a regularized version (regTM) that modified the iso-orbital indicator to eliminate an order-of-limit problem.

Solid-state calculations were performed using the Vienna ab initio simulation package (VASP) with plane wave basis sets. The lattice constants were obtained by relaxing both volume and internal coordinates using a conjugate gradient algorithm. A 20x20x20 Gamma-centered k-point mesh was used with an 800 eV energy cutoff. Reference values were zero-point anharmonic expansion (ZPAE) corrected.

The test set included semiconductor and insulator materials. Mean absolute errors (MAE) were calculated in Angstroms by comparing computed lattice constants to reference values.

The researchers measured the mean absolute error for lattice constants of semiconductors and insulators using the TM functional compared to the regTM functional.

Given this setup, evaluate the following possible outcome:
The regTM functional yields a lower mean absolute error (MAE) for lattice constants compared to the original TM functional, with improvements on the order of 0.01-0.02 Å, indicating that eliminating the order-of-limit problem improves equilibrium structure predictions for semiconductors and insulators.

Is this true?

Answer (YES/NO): NO